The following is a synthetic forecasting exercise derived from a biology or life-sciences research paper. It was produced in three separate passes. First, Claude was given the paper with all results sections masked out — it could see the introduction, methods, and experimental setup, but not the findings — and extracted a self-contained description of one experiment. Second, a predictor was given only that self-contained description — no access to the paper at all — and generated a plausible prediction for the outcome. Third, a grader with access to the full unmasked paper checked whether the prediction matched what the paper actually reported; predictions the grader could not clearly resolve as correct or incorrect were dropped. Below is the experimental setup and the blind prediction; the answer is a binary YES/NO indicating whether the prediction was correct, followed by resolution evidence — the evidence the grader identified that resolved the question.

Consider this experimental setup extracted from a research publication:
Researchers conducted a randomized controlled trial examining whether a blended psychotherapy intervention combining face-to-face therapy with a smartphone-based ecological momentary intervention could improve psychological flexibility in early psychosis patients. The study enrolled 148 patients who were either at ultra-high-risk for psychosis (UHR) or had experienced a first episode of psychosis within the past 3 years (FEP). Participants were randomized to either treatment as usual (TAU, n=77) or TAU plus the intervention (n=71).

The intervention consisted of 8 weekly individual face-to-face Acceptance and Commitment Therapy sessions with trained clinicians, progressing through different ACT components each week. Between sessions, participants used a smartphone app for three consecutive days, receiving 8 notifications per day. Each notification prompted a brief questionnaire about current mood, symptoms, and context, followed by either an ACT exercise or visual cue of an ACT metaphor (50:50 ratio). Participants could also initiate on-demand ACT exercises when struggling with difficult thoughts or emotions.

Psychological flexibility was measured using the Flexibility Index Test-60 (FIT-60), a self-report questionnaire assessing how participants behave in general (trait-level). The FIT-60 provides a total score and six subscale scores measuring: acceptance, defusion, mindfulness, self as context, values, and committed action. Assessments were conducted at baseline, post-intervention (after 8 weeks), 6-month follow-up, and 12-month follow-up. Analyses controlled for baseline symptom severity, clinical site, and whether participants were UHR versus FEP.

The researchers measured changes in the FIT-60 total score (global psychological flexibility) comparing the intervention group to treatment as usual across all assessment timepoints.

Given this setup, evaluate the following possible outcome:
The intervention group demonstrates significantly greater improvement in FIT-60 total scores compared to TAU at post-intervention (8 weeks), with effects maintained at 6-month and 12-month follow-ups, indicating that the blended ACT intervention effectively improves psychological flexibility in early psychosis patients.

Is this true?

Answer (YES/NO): NO